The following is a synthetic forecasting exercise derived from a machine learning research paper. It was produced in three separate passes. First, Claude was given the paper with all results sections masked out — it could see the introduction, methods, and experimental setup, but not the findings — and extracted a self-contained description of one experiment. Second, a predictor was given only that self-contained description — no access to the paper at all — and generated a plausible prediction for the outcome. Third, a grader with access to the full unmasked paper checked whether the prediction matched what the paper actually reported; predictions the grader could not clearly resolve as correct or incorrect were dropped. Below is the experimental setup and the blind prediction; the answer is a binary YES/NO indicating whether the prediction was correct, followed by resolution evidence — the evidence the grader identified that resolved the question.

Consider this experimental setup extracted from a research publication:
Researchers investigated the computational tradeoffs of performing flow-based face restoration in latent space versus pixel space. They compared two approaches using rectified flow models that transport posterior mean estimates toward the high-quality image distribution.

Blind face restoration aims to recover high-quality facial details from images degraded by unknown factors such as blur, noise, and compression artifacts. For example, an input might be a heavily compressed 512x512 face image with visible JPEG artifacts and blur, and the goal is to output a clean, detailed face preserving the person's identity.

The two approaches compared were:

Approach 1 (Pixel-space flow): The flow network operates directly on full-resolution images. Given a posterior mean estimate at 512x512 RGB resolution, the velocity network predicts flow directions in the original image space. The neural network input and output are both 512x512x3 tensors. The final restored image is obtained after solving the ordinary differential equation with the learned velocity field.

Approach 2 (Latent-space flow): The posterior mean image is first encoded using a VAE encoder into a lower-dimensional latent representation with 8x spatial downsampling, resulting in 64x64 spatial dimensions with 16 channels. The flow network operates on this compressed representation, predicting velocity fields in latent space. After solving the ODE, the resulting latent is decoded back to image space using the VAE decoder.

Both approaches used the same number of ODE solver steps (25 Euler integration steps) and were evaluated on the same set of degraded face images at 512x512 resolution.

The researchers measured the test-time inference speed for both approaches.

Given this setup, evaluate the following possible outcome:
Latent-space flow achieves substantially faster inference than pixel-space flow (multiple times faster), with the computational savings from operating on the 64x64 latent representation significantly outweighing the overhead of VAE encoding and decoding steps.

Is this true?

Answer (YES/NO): NO